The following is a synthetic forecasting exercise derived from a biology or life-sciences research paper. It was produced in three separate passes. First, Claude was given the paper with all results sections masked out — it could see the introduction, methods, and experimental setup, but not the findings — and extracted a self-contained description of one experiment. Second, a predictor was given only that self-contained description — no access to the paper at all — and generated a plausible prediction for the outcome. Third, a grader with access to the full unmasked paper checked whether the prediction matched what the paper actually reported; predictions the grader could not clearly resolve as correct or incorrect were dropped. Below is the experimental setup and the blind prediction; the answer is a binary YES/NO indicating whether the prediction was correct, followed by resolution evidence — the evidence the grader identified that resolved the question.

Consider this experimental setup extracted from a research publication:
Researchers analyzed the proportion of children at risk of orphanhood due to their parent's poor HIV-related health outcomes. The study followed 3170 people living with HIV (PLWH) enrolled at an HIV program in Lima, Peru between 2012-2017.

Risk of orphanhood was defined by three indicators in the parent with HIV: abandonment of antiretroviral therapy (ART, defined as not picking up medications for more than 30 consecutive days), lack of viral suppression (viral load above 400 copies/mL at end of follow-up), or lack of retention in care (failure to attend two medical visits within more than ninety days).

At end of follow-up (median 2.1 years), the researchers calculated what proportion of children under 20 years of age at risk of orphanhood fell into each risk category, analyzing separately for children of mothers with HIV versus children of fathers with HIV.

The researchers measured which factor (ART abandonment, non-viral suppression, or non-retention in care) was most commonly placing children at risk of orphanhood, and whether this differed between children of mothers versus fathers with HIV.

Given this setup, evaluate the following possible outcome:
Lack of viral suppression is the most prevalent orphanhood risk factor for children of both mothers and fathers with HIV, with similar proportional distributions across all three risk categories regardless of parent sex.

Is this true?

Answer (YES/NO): NO